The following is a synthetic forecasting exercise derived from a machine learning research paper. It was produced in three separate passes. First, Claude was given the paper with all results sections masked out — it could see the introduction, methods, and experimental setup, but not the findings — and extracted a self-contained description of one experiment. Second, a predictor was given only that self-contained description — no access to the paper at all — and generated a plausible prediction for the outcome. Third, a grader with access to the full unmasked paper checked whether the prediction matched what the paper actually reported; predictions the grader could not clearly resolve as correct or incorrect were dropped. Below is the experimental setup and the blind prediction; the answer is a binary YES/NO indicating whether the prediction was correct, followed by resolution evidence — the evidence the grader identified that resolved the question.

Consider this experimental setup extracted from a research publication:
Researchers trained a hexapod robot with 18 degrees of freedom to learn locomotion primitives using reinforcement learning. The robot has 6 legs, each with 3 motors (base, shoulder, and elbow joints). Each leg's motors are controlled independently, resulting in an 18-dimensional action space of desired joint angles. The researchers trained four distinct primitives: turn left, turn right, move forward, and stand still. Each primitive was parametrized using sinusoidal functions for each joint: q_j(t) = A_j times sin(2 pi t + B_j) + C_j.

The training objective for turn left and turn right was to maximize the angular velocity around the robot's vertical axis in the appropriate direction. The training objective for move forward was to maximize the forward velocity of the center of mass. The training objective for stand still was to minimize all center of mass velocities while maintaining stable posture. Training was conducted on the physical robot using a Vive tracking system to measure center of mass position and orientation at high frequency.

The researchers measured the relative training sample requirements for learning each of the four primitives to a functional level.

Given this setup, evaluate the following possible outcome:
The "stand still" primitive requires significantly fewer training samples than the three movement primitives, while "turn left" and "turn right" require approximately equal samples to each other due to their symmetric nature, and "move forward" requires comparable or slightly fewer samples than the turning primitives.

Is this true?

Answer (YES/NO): NO